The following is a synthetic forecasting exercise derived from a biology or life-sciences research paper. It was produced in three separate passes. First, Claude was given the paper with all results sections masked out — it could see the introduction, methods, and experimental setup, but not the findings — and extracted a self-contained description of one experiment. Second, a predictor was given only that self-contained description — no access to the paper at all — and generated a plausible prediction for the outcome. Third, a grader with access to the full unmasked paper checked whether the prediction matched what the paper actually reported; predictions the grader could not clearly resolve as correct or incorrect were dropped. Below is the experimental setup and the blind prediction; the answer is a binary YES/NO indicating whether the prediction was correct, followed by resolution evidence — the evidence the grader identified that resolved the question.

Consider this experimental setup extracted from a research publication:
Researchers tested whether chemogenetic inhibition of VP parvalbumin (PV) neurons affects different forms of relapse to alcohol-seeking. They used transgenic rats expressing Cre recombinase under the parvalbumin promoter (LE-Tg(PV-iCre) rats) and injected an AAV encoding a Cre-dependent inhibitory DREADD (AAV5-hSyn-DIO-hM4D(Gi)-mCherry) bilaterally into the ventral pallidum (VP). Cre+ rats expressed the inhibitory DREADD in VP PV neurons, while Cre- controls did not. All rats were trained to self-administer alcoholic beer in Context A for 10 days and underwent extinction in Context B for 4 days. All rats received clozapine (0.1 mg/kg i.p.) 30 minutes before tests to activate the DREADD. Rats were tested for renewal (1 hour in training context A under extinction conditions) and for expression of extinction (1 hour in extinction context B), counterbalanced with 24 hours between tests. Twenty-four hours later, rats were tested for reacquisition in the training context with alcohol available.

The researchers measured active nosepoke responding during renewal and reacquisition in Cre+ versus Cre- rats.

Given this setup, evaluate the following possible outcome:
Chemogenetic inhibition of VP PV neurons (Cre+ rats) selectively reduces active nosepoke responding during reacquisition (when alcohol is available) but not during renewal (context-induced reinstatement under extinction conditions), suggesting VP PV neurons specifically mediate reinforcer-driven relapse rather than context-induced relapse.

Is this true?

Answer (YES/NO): NO